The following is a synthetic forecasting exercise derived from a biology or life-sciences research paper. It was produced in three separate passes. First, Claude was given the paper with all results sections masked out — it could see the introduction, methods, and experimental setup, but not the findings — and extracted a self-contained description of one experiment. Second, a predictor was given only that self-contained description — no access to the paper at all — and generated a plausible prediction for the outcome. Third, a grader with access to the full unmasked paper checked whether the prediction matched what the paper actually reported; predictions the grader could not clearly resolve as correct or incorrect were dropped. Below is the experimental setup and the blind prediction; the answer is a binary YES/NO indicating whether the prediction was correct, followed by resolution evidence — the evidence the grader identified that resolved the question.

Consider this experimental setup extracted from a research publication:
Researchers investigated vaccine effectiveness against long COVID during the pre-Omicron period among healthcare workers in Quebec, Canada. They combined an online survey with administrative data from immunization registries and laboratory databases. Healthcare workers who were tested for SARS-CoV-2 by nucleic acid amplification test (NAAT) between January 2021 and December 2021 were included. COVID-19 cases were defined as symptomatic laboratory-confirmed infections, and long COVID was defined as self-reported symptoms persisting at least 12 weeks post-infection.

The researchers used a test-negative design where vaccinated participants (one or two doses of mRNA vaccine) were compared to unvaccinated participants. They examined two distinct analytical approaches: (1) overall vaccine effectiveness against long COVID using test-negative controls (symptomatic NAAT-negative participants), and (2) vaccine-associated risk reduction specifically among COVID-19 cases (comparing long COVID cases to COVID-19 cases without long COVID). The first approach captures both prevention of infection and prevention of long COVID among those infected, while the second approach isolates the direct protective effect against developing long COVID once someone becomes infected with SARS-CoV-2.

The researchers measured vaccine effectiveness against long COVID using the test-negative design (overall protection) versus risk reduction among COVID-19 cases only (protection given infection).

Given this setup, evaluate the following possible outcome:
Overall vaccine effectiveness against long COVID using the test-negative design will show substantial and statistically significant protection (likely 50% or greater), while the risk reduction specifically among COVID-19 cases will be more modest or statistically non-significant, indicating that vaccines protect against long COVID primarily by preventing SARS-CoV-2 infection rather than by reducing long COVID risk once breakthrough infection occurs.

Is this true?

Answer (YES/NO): NO